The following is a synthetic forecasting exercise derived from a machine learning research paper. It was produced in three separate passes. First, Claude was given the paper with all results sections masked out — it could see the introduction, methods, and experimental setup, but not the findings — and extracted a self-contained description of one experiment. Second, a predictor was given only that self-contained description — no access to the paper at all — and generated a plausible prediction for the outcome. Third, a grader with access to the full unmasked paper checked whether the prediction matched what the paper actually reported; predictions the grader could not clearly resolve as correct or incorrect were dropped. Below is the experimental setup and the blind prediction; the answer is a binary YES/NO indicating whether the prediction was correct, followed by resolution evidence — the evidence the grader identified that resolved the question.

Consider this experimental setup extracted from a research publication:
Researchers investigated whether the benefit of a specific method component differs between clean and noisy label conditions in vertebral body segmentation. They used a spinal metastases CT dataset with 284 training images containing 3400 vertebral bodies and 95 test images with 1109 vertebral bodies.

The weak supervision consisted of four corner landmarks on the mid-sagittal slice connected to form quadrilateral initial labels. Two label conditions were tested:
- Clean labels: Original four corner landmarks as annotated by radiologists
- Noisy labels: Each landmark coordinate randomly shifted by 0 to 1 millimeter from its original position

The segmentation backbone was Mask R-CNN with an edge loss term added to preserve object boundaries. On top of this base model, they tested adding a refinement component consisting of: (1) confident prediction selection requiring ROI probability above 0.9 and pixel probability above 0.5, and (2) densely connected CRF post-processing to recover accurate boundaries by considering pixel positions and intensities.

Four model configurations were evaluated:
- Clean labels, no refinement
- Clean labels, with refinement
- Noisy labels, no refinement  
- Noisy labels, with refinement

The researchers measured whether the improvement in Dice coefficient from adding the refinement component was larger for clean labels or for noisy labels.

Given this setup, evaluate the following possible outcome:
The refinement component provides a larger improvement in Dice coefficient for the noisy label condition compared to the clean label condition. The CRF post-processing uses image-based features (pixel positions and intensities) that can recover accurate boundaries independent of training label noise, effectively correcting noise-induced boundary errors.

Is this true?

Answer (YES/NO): NO